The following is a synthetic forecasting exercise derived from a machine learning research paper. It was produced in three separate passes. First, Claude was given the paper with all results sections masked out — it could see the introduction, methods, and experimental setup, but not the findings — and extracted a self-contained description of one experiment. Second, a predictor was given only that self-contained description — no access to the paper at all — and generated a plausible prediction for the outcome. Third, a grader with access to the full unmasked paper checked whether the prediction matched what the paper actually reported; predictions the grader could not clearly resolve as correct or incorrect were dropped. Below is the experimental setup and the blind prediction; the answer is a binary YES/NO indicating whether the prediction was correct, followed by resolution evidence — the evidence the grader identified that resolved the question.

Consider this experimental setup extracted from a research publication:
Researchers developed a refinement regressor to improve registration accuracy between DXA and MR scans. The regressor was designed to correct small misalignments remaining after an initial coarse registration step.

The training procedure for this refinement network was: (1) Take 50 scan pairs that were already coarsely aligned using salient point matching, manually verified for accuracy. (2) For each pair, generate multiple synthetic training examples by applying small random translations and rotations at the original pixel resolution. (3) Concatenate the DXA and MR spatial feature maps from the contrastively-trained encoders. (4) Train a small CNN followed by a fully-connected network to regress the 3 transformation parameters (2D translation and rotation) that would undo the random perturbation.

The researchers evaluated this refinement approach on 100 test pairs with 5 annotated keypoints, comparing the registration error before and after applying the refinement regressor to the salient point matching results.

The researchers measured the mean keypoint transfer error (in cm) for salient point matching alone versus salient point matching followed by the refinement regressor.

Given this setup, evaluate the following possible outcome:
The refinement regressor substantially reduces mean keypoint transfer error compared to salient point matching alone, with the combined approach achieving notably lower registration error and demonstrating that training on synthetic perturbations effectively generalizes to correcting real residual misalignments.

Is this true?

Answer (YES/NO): YES